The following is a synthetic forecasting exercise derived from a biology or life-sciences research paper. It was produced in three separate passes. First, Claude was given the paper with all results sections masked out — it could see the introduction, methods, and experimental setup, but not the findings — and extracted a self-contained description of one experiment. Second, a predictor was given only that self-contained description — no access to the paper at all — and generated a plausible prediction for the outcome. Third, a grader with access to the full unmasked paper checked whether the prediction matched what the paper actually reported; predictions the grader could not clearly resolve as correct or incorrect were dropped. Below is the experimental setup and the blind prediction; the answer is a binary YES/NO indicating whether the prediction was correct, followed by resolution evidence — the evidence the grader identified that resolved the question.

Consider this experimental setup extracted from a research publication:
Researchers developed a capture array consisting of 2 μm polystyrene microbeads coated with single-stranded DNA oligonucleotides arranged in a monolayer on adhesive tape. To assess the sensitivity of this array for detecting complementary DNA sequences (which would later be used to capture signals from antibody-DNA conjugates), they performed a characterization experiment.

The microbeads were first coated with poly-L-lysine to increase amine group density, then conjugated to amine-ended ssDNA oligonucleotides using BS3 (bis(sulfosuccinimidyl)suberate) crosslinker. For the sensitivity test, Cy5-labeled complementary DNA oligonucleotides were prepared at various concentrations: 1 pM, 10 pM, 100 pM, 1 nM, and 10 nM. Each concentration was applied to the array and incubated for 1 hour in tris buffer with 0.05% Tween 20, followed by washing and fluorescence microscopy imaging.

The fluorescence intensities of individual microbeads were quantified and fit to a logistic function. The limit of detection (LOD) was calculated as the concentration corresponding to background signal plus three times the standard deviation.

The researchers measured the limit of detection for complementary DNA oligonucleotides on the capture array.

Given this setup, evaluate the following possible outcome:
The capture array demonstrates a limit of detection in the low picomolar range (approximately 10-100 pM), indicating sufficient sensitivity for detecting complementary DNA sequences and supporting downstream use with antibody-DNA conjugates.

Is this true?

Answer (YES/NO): NO